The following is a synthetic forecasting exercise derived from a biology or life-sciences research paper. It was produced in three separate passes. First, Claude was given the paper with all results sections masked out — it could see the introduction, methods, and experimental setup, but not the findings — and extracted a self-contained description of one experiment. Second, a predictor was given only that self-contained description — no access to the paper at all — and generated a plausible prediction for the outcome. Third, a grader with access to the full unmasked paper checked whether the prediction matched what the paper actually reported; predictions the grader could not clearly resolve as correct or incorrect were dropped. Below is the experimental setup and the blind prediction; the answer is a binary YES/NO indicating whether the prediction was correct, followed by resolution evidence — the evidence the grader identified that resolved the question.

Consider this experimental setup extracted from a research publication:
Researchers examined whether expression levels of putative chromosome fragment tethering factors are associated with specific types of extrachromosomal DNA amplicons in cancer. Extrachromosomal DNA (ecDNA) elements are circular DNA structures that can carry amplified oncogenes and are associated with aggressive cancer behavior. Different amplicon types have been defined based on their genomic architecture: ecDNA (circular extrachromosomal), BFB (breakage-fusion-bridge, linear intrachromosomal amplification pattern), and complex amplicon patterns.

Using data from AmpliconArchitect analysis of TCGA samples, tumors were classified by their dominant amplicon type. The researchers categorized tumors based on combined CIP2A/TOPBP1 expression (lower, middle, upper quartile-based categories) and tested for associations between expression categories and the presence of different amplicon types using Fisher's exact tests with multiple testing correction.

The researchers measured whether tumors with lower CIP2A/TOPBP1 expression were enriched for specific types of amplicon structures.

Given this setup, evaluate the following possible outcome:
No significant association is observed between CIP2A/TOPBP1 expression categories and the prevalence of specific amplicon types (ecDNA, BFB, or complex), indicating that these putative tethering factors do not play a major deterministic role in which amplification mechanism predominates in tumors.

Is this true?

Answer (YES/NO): NO